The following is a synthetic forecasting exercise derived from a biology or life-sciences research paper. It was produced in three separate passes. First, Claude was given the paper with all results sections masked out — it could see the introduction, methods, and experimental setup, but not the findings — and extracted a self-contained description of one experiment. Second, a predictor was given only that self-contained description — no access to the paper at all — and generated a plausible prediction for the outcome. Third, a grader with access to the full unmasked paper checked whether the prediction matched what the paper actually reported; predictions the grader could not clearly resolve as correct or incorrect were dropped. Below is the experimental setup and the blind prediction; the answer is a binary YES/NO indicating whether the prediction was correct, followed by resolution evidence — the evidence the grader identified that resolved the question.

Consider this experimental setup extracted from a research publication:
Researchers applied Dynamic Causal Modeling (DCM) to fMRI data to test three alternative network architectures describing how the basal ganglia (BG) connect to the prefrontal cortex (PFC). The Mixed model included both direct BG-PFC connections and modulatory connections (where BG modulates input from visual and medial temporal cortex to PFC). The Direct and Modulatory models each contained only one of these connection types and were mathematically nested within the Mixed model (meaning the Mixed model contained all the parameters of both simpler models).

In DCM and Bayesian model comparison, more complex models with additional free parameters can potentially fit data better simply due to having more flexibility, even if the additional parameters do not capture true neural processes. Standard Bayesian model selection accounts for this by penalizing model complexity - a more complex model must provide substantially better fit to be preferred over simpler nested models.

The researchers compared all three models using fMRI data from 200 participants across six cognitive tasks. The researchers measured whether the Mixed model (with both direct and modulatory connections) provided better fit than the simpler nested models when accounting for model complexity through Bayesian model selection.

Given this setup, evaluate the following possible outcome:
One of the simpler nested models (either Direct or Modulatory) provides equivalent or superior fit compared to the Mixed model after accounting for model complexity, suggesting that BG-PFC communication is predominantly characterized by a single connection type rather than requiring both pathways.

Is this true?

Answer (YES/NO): NO